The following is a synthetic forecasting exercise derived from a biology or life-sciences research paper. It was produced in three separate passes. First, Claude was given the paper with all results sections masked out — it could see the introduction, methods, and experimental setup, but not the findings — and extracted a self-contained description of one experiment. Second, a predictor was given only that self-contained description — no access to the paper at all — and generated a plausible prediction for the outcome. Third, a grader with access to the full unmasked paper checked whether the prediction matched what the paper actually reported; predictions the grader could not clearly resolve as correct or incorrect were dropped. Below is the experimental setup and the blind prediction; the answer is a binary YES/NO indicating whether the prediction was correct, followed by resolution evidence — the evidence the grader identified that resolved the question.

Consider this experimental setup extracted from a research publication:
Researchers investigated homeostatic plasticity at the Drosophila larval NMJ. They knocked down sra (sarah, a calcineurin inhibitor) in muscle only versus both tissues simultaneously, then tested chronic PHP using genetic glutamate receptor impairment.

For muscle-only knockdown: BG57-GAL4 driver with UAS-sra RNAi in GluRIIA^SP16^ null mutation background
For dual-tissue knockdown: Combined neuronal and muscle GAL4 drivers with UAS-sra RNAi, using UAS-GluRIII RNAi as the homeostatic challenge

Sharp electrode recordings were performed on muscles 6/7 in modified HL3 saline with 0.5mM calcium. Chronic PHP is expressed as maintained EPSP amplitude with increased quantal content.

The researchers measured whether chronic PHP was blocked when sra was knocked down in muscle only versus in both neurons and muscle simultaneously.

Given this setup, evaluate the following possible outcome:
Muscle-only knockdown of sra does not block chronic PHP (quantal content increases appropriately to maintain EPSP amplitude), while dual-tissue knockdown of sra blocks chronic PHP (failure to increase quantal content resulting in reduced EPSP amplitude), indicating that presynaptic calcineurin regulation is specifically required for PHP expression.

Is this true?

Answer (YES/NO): NO